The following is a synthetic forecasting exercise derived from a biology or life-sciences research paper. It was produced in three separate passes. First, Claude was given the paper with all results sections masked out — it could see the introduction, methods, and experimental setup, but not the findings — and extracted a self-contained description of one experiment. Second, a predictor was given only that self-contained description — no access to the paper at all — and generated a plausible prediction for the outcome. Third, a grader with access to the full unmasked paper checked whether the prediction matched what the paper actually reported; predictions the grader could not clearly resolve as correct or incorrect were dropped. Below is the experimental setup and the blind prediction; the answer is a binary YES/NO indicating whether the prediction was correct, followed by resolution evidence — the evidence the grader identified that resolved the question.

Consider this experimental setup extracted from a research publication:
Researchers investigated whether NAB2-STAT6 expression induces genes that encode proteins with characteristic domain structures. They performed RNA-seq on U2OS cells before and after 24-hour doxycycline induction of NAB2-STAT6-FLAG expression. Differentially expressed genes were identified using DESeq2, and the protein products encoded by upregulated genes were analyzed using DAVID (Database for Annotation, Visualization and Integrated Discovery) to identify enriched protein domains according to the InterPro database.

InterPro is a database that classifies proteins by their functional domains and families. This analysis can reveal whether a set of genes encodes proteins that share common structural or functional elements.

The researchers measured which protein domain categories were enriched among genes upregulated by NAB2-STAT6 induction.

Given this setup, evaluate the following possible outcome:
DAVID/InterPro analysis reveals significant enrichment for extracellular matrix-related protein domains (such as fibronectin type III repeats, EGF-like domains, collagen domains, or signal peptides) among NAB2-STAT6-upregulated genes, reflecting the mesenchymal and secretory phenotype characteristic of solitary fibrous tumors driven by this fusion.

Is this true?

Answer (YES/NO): NO